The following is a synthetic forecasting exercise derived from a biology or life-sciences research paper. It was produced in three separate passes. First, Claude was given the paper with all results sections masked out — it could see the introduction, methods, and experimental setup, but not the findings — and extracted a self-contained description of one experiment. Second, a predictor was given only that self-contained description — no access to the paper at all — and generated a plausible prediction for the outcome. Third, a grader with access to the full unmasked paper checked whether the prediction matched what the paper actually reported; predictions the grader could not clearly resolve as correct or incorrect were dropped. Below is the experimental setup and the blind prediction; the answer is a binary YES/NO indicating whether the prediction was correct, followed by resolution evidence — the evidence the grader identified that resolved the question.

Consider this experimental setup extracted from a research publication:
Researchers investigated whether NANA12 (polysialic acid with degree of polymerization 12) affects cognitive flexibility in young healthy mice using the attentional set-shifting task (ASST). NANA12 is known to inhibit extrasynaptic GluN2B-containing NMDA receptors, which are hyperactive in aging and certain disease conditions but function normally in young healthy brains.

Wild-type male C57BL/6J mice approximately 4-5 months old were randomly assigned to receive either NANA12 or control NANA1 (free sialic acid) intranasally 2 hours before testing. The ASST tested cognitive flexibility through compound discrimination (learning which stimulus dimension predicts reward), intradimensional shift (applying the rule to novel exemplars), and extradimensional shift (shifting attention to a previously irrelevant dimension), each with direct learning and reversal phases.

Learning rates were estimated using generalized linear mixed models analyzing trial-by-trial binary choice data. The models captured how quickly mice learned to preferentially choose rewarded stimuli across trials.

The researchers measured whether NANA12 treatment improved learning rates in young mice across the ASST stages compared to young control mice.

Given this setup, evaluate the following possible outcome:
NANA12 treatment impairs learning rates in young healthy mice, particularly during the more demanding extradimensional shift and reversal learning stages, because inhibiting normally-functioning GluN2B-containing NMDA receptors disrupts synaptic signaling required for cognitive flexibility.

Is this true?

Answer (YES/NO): NO